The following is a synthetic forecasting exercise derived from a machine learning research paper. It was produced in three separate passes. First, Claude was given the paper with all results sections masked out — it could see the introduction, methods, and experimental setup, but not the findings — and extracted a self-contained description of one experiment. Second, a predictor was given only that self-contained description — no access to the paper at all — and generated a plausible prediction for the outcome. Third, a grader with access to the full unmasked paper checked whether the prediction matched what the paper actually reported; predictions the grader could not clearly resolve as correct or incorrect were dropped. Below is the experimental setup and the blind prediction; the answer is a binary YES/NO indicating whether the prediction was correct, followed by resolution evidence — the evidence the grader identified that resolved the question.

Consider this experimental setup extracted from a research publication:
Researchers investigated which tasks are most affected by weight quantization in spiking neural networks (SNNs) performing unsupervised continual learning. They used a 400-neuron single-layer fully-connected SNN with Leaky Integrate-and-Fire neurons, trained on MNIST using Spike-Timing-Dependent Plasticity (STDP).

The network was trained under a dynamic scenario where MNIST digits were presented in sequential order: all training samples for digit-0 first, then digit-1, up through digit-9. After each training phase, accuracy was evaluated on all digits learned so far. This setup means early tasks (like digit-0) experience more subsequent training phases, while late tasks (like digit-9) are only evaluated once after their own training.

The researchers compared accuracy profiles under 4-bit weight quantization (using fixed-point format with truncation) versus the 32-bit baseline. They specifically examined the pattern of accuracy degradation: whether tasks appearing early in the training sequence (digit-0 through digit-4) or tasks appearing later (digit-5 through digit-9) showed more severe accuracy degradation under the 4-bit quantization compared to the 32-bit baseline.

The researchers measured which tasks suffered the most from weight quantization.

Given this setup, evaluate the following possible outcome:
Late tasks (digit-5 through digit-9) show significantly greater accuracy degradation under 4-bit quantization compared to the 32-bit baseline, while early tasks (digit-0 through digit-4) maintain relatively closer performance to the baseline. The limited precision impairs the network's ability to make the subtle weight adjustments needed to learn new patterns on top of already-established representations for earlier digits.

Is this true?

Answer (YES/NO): YES